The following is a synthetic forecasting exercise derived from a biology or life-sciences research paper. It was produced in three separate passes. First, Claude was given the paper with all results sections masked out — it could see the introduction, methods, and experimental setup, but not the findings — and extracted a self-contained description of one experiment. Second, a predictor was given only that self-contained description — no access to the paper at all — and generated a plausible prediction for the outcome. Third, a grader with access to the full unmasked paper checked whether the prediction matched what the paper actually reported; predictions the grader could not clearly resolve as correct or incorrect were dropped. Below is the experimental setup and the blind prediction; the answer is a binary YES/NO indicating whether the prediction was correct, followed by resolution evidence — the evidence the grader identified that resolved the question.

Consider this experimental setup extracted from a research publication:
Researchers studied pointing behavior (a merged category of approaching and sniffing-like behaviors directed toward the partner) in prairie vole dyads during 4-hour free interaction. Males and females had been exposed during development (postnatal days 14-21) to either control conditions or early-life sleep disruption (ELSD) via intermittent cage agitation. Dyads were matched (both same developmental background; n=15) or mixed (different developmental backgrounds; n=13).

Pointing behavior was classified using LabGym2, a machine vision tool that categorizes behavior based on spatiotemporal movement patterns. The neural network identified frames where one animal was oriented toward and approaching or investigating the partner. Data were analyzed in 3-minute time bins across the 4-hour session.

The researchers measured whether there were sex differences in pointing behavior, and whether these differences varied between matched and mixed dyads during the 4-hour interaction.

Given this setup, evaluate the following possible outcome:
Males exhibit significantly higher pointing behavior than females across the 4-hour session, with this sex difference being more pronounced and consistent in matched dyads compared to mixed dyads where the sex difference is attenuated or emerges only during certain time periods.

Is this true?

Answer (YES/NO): NO